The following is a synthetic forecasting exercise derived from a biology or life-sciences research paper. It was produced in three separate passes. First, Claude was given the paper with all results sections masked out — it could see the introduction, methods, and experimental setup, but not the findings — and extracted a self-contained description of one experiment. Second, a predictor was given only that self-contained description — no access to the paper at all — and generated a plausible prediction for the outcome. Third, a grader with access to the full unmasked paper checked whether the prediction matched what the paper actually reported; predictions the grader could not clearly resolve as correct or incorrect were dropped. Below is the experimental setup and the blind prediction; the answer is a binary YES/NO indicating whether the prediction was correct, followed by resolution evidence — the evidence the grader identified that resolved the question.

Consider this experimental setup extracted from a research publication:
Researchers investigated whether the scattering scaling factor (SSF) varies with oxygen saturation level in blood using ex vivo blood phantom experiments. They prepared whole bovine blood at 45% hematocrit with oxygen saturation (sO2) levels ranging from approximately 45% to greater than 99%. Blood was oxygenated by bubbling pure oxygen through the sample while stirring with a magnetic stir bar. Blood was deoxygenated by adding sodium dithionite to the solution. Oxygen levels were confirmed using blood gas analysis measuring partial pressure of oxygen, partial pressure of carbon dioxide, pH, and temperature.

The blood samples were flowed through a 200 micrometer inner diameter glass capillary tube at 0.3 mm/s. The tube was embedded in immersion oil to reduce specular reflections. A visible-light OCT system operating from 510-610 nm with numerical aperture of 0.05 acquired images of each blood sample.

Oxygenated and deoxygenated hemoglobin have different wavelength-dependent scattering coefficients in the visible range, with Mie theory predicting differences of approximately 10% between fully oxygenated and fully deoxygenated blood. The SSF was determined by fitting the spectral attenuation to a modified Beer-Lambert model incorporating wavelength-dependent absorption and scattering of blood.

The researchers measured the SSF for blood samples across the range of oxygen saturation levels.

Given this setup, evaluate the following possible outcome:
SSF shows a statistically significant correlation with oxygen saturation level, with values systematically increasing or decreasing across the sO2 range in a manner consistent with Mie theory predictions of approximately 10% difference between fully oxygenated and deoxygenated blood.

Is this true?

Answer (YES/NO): NO